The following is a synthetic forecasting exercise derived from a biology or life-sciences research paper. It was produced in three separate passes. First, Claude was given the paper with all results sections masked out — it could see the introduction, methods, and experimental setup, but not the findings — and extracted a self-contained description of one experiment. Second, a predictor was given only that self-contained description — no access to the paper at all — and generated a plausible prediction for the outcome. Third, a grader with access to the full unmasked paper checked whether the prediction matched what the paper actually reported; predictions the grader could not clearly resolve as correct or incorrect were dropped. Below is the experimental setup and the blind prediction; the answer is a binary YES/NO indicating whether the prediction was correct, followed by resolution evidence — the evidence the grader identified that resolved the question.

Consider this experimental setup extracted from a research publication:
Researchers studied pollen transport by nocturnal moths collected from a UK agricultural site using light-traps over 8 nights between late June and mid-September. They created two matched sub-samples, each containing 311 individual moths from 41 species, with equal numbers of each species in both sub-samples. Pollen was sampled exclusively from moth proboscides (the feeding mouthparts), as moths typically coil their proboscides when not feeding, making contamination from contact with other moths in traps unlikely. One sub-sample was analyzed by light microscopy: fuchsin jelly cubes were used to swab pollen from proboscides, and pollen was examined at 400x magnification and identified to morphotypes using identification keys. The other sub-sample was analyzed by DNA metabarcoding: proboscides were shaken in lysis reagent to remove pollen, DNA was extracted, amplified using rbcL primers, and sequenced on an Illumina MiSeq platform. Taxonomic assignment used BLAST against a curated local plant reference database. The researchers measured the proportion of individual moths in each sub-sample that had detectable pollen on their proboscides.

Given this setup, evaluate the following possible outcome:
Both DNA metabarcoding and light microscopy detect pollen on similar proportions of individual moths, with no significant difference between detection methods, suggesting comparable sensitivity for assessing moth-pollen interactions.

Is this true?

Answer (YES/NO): NO